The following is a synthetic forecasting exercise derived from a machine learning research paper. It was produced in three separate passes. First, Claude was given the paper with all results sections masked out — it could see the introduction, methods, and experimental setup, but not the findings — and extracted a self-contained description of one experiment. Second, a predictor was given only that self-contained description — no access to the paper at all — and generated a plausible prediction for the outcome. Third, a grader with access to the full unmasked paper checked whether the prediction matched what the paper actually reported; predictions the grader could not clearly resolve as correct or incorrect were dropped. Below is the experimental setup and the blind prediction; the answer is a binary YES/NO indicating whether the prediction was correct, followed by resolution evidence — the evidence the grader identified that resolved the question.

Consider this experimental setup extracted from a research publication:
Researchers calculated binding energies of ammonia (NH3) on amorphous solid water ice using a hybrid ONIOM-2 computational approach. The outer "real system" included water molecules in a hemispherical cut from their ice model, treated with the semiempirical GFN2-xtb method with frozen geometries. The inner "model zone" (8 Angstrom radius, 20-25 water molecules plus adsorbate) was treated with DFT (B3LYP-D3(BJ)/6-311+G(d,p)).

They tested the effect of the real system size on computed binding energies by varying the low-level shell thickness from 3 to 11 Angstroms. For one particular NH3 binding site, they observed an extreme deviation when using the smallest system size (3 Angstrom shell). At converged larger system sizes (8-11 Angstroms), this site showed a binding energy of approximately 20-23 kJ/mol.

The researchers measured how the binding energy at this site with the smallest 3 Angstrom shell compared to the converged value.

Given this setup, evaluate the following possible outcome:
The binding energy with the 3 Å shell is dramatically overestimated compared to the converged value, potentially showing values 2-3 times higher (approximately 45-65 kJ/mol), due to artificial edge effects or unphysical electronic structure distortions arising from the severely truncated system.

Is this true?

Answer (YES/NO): NO